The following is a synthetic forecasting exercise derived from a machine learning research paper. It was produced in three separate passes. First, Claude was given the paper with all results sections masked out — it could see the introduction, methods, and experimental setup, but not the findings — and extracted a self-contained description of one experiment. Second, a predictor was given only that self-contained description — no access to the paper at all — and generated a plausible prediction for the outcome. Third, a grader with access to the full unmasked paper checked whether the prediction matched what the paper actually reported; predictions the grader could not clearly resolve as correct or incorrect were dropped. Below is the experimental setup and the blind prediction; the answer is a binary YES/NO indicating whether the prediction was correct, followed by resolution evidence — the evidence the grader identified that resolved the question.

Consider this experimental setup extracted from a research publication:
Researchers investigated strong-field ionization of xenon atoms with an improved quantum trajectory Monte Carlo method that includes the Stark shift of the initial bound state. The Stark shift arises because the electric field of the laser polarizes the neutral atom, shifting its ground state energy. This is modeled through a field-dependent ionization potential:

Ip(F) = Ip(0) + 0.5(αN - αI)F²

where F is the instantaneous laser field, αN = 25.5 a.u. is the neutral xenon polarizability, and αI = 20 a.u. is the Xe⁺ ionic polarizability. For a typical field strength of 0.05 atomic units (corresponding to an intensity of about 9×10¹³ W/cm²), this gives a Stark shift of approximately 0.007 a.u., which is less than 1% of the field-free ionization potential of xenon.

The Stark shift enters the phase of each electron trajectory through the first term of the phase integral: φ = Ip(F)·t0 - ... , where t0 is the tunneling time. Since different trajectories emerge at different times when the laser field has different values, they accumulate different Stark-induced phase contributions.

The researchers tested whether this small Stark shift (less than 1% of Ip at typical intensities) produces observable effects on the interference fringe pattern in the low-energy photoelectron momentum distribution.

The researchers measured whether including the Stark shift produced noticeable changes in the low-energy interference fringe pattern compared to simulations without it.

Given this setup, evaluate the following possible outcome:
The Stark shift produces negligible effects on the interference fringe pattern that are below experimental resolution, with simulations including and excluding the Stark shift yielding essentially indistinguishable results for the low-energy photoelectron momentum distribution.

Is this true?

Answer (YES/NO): NO